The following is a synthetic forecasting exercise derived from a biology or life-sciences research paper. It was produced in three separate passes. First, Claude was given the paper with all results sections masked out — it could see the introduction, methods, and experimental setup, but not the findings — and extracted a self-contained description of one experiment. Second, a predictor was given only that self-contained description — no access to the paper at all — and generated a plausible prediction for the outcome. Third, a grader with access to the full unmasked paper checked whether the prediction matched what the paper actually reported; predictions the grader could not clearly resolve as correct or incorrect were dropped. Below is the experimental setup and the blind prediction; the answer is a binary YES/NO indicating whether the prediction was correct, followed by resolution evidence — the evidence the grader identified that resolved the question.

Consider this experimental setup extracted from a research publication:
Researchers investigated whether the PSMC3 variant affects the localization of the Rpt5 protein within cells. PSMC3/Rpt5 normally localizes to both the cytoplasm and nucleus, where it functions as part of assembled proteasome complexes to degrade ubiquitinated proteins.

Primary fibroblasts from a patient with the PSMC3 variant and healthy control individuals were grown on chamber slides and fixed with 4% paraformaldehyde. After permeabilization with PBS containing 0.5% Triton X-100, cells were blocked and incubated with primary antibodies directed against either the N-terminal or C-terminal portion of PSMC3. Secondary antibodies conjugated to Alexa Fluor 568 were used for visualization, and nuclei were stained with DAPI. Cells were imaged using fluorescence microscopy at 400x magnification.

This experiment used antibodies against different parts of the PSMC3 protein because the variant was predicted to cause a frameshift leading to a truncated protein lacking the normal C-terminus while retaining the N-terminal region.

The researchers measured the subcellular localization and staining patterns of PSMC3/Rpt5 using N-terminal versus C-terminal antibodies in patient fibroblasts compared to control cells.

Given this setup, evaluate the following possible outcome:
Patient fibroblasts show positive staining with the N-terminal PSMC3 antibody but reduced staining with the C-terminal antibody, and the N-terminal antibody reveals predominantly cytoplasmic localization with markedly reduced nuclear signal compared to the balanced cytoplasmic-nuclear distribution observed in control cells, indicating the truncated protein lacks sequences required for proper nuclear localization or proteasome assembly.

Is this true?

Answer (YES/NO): NO